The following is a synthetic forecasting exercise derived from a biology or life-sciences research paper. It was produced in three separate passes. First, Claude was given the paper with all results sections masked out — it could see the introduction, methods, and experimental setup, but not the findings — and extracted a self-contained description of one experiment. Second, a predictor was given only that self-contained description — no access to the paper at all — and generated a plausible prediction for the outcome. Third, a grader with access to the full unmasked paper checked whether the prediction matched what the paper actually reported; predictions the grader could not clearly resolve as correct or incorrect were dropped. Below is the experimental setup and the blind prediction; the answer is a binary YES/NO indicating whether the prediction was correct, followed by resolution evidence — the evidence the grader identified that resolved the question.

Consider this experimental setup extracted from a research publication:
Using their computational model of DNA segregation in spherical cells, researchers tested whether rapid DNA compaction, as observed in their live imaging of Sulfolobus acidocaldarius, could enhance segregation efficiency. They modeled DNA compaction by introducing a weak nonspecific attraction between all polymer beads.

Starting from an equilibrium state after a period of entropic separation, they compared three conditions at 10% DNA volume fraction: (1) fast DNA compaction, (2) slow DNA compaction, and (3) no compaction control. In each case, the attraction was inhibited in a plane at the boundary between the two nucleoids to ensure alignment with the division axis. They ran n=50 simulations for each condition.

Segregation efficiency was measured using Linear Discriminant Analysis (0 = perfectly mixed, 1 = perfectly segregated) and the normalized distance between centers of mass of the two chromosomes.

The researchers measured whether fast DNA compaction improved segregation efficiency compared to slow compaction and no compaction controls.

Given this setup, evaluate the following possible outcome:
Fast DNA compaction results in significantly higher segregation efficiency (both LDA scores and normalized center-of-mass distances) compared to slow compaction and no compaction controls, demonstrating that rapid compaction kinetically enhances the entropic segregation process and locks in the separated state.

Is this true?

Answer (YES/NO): YES